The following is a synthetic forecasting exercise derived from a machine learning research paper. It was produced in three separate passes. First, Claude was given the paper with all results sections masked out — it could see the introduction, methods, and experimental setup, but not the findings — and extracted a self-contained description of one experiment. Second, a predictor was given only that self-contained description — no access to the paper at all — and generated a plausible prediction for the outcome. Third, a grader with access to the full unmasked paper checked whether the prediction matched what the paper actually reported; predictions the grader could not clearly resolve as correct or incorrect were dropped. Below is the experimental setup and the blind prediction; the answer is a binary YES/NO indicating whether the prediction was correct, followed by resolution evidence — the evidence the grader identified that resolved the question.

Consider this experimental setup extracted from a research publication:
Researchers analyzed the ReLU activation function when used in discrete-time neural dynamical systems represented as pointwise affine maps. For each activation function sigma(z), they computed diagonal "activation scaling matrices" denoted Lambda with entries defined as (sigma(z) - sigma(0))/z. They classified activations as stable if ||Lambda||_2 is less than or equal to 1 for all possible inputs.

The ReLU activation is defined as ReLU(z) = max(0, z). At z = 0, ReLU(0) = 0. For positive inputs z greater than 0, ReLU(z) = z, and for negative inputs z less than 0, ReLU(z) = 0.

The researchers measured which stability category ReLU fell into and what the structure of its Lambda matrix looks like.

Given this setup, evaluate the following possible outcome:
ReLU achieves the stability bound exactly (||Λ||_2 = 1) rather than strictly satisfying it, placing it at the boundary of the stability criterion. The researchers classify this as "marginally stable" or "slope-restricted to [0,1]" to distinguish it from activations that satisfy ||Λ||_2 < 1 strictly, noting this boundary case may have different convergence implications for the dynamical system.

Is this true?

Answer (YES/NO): NO